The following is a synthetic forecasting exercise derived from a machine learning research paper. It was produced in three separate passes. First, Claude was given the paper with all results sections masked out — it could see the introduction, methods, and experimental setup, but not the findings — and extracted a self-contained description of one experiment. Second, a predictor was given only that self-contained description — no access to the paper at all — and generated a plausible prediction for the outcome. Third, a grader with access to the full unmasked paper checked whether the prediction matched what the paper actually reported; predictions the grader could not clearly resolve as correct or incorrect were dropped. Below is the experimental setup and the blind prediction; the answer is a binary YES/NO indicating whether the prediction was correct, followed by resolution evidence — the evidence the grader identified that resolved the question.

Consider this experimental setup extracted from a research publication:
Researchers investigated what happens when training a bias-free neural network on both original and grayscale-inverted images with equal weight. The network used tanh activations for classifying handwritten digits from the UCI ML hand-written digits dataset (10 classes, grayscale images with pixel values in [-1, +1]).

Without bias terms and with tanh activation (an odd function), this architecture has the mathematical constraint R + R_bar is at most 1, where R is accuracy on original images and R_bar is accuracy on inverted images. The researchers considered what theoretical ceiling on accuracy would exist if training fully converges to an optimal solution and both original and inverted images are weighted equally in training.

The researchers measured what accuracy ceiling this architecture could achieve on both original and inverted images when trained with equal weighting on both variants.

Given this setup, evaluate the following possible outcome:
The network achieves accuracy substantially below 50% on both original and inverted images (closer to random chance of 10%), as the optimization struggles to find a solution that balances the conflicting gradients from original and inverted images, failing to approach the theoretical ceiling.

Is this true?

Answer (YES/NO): YES